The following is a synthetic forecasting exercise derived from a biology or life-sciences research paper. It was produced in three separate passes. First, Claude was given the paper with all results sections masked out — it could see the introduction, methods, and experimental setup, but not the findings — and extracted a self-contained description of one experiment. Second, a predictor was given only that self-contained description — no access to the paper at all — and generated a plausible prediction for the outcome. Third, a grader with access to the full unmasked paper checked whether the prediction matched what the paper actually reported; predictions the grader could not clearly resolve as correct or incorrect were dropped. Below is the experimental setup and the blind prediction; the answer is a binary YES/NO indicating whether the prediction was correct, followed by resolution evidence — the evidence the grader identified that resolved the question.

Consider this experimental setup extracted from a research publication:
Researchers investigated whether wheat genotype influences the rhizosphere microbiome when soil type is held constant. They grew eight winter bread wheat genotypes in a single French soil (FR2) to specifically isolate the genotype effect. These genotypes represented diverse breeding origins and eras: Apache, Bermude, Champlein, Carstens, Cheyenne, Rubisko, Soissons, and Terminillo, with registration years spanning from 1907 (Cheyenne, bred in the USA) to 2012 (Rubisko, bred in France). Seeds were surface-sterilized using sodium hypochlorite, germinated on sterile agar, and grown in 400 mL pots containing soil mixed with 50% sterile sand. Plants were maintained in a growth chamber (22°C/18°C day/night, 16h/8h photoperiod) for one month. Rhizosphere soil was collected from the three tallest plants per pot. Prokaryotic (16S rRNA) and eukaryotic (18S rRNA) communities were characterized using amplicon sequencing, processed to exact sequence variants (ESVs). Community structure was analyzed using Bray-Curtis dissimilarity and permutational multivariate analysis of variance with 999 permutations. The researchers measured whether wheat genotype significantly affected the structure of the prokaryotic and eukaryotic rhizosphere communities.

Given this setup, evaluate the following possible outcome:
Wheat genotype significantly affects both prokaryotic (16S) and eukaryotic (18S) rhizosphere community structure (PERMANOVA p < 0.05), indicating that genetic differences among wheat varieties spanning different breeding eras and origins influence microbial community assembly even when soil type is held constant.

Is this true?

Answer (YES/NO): NO